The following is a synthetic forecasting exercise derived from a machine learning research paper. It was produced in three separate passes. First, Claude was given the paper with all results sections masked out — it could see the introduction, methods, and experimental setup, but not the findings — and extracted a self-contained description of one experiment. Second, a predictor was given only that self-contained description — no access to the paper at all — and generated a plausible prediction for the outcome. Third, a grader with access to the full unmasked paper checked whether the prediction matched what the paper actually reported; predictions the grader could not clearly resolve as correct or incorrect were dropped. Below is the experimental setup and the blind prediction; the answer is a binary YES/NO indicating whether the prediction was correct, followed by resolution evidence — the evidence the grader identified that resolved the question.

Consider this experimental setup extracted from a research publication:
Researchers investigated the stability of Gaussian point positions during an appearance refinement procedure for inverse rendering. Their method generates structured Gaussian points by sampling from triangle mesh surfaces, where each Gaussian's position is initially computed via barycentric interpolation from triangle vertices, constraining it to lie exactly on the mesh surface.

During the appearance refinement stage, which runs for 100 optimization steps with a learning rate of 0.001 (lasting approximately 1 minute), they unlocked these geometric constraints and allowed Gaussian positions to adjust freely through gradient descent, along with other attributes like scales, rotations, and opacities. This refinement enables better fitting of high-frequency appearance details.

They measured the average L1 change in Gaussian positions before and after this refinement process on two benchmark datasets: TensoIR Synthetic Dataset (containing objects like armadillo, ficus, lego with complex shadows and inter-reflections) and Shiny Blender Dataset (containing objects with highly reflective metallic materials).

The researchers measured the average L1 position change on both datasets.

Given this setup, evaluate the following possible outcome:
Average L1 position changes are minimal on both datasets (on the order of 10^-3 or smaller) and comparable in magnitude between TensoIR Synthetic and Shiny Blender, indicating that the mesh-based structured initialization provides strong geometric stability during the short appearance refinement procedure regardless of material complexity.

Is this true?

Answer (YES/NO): YES